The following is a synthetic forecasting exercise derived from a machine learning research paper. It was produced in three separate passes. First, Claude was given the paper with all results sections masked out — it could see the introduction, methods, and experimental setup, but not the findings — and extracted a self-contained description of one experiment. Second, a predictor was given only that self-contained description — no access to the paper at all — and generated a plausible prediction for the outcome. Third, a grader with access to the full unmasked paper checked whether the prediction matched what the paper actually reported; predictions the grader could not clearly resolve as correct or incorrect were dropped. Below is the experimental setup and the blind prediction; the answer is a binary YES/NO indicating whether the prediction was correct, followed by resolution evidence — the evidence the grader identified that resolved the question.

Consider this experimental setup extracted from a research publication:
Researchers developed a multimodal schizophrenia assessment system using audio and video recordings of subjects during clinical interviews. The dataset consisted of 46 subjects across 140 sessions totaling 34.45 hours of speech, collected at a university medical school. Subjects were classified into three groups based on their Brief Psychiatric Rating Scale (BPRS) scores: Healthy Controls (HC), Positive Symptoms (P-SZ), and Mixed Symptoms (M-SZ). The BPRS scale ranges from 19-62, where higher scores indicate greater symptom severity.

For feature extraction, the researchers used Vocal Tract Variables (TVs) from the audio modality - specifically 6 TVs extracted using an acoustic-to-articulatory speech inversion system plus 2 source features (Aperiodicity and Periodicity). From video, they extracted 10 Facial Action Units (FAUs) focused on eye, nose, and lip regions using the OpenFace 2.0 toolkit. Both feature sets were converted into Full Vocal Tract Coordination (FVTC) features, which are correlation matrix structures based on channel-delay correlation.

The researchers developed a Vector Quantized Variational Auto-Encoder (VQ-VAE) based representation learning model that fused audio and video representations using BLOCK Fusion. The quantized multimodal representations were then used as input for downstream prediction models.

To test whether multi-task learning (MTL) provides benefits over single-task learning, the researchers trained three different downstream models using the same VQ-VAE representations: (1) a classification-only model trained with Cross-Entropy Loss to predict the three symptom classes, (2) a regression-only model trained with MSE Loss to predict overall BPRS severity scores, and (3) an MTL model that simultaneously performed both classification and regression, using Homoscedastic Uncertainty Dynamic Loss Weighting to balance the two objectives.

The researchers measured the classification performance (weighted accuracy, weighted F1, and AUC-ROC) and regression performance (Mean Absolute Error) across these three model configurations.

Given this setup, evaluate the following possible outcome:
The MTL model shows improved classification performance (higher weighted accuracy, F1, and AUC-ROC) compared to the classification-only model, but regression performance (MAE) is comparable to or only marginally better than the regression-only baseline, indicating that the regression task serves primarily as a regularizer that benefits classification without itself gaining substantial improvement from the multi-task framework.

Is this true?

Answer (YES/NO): NO